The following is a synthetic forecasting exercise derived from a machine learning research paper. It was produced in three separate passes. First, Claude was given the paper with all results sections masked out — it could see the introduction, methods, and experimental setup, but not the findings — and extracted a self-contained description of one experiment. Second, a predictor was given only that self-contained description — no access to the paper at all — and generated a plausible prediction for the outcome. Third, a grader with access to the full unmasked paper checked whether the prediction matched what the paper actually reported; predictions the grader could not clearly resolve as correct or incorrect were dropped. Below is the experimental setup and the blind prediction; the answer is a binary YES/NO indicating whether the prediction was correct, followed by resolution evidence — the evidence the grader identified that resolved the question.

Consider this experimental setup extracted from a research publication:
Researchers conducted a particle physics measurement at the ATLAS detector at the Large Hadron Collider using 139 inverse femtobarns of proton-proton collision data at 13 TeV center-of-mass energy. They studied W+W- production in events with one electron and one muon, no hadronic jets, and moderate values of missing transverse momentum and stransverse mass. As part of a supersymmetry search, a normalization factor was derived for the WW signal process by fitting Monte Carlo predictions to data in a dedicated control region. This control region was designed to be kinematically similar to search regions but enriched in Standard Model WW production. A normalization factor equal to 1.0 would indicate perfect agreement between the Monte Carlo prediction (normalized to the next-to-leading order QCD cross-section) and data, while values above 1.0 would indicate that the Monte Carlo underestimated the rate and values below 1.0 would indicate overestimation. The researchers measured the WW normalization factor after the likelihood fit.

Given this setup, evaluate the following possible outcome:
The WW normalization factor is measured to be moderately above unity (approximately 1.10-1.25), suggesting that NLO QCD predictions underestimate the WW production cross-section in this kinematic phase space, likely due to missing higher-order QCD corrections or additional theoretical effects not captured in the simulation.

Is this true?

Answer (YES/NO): YES